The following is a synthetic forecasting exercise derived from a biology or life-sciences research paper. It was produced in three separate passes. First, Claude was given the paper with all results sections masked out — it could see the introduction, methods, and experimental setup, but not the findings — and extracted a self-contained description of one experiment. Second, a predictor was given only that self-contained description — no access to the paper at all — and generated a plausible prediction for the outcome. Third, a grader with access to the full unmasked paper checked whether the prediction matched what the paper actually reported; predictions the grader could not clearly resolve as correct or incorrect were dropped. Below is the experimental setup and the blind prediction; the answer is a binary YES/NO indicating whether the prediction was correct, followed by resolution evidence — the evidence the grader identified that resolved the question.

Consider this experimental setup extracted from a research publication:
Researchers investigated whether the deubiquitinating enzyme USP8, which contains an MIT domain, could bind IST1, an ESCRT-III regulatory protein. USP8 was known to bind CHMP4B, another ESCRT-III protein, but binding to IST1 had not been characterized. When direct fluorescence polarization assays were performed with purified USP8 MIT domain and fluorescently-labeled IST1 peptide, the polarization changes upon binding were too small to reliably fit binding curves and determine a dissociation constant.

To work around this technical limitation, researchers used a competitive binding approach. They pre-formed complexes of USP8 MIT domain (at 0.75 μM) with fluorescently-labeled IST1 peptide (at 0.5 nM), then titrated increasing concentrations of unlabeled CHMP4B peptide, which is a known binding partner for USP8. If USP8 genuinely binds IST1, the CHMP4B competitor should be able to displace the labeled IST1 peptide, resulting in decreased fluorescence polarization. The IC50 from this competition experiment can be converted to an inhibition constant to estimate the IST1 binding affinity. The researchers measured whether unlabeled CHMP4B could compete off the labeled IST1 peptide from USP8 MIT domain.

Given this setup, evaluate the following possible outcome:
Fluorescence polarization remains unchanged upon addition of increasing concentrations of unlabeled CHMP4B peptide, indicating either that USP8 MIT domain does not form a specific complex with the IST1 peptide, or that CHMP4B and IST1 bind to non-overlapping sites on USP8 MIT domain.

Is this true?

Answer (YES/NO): NO